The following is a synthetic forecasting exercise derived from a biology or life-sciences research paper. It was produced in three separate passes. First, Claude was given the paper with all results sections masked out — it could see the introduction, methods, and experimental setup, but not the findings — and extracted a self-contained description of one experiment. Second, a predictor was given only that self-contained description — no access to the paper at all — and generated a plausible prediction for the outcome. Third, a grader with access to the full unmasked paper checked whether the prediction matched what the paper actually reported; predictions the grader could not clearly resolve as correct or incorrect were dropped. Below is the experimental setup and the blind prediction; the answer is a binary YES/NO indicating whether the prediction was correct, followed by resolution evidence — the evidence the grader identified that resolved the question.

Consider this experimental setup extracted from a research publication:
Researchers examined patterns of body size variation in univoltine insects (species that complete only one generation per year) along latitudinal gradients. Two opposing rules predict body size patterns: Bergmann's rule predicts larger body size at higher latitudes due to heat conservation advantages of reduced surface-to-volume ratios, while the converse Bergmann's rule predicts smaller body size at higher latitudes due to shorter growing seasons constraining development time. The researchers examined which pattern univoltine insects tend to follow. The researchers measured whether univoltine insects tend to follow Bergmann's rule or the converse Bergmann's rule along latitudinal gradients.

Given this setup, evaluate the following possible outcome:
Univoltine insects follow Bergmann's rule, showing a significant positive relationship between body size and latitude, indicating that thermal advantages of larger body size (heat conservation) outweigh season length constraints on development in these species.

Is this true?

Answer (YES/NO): NO